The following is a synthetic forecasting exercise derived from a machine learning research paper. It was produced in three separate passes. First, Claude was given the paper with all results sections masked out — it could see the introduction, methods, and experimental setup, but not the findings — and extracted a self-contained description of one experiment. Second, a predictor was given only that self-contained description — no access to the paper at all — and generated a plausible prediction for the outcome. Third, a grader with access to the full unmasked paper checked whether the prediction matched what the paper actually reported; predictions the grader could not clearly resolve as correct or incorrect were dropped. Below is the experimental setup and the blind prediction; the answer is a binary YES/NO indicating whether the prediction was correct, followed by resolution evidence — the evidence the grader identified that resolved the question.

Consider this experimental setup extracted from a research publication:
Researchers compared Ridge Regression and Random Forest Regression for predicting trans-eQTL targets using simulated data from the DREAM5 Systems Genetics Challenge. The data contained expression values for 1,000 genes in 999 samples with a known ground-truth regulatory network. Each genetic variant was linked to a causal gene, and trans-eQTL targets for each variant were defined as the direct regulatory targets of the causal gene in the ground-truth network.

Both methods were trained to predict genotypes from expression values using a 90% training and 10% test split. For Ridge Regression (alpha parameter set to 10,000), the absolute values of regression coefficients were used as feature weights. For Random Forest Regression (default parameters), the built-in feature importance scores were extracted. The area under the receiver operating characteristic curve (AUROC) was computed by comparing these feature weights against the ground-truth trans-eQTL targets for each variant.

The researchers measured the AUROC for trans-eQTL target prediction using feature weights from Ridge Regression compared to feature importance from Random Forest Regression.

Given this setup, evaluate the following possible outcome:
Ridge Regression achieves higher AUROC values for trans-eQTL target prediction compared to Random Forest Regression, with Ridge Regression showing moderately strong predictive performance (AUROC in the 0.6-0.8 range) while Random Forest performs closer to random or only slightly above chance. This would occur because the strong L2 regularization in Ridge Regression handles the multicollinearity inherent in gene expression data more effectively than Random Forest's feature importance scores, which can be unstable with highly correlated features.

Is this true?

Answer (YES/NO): NO